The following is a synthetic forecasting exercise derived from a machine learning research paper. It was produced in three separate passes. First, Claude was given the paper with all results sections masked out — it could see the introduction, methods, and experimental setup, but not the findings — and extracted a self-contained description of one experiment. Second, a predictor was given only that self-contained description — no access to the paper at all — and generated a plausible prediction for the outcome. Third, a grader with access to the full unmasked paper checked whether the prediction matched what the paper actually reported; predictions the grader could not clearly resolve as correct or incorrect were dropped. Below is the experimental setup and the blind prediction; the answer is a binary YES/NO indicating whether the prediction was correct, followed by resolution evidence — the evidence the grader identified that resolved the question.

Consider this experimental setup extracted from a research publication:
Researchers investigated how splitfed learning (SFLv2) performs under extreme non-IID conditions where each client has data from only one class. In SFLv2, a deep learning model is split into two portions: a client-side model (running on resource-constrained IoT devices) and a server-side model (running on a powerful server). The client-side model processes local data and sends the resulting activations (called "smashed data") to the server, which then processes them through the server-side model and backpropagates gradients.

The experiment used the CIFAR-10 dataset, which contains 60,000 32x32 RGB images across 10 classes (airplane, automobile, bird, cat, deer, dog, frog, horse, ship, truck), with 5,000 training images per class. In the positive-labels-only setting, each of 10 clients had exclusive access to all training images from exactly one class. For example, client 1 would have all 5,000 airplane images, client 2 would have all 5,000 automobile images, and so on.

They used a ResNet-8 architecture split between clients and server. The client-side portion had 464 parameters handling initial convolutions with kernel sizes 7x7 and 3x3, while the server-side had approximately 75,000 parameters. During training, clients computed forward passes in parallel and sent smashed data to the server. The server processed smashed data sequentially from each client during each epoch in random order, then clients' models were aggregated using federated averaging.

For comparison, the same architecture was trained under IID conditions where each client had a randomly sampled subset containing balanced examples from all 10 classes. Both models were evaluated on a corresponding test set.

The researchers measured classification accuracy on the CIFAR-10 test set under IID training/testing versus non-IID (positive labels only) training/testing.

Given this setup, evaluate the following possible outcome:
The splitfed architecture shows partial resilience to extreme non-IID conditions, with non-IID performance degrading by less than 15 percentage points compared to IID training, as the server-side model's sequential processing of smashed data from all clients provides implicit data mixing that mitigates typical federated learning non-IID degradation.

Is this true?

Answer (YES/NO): NO